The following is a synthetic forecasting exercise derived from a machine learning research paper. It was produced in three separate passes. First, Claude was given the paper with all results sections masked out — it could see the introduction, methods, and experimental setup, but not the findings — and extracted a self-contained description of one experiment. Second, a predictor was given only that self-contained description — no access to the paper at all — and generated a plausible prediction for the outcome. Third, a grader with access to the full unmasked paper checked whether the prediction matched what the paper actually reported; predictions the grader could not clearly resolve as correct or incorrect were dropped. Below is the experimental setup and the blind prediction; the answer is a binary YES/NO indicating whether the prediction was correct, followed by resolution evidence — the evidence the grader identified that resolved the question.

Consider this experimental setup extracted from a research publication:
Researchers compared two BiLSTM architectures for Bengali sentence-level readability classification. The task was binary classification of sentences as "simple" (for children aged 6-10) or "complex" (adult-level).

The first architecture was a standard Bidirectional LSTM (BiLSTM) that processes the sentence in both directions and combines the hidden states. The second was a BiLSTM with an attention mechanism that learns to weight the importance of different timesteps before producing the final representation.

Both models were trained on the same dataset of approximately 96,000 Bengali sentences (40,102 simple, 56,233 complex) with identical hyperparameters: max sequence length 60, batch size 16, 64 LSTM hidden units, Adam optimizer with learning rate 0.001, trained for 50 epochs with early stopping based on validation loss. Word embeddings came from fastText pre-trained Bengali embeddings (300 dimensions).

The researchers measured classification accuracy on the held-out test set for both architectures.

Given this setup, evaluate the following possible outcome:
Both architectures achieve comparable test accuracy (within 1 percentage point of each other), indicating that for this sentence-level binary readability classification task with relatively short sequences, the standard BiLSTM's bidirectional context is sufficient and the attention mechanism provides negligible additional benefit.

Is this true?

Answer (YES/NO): NO